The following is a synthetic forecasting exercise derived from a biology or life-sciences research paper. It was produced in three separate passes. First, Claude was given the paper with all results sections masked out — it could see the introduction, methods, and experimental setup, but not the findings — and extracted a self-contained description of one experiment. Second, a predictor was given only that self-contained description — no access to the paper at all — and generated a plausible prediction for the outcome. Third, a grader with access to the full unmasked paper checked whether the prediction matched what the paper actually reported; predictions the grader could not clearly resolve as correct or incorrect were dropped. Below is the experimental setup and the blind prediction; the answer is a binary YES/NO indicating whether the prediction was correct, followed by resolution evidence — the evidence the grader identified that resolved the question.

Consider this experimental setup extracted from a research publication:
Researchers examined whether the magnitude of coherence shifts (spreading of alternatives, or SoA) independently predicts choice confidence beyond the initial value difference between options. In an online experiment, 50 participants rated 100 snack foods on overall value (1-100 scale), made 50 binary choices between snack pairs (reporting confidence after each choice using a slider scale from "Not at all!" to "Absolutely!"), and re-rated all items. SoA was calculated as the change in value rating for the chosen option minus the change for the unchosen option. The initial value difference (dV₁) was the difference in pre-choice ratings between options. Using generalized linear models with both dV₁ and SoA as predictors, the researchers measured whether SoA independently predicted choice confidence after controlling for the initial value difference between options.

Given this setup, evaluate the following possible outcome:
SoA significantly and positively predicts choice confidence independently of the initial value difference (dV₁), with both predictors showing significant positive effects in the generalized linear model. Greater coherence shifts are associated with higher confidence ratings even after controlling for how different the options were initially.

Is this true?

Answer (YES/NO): YES